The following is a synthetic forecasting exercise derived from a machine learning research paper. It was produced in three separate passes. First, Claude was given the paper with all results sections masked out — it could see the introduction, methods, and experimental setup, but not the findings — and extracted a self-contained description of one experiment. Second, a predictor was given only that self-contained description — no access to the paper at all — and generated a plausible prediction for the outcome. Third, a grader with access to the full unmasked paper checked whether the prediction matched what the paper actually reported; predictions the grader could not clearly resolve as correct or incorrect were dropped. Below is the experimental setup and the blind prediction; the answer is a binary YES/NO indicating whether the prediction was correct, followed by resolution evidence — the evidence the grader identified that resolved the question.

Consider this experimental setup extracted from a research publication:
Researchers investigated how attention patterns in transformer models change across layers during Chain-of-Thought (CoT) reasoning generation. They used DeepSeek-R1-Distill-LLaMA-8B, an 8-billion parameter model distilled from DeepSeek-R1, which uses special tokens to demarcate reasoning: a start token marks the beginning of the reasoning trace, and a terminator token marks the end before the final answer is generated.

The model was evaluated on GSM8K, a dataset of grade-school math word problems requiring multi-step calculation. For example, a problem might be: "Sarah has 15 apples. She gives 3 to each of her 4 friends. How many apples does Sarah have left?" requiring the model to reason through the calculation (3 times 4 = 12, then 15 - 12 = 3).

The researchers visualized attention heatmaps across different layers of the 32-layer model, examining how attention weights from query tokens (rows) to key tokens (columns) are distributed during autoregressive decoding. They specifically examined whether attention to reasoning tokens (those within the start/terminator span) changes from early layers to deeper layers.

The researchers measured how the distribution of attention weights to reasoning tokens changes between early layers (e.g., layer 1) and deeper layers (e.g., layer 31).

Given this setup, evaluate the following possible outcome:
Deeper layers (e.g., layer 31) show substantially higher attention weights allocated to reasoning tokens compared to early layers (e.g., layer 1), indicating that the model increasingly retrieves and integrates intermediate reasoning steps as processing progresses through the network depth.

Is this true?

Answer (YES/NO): NO